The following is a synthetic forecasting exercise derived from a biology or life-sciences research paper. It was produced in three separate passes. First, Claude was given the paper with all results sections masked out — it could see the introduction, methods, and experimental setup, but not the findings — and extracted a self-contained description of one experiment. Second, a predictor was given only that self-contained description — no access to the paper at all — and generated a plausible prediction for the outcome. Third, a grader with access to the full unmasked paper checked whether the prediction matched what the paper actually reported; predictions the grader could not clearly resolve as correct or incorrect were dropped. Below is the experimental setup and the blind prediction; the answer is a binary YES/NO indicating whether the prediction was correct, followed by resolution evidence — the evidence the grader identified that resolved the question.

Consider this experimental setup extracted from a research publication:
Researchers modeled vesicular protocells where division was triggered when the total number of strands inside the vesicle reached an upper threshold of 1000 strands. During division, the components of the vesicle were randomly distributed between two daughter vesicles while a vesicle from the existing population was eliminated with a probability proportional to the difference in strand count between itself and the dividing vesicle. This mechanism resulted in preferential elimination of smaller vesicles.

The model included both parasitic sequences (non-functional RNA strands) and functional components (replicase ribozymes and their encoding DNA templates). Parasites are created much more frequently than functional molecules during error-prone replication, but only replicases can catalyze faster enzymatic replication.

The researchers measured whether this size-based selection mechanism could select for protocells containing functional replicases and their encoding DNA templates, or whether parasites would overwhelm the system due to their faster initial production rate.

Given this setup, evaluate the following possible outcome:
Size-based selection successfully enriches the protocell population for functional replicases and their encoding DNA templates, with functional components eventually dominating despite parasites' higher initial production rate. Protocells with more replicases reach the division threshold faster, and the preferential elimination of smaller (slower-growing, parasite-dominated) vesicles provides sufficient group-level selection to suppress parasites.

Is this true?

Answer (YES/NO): NO